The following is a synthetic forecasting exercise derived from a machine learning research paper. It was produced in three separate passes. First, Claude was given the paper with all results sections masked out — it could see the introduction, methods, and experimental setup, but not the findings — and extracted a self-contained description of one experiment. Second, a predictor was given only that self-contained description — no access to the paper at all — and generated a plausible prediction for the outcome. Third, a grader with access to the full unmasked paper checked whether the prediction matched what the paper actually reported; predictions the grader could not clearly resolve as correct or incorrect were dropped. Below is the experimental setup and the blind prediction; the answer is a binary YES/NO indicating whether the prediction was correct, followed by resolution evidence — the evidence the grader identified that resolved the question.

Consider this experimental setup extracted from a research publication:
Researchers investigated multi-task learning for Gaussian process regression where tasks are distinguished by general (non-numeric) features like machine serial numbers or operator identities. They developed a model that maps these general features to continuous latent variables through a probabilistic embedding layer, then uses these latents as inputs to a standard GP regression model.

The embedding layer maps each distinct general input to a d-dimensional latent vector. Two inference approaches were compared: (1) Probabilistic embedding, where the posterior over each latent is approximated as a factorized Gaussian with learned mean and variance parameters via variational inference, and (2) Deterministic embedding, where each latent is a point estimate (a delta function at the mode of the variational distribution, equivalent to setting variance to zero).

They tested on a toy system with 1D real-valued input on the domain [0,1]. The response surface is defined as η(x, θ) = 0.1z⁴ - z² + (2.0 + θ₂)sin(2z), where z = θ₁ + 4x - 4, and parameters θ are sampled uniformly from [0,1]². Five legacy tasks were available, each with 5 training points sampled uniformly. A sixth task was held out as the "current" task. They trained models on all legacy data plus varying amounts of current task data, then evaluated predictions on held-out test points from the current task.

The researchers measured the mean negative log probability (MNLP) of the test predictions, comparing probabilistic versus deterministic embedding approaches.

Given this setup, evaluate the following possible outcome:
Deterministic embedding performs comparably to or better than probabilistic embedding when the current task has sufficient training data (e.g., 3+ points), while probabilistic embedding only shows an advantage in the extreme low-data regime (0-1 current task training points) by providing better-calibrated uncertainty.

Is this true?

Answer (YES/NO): NO